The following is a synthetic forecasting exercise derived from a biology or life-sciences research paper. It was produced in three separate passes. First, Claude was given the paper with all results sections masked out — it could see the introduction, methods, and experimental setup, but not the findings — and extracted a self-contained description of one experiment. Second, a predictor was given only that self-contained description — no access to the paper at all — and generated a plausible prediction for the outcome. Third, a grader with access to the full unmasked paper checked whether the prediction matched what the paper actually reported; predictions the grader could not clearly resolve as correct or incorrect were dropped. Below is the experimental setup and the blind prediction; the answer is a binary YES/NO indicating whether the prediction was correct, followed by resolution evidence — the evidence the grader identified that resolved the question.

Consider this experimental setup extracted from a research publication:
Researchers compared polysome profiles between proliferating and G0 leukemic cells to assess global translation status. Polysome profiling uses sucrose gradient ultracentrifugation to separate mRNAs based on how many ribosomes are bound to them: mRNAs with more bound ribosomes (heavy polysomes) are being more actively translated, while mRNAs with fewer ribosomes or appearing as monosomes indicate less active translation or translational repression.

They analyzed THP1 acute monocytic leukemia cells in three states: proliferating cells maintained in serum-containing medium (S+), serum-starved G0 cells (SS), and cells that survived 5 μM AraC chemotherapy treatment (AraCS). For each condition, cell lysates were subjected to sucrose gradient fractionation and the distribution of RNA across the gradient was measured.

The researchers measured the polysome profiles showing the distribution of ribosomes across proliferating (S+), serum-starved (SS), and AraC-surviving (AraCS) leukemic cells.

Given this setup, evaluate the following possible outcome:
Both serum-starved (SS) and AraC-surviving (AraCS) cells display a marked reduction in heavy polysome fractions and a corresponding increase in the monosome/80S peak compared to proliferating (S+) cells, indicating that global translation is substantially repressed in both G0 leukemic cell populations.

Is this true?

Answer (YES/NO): YES